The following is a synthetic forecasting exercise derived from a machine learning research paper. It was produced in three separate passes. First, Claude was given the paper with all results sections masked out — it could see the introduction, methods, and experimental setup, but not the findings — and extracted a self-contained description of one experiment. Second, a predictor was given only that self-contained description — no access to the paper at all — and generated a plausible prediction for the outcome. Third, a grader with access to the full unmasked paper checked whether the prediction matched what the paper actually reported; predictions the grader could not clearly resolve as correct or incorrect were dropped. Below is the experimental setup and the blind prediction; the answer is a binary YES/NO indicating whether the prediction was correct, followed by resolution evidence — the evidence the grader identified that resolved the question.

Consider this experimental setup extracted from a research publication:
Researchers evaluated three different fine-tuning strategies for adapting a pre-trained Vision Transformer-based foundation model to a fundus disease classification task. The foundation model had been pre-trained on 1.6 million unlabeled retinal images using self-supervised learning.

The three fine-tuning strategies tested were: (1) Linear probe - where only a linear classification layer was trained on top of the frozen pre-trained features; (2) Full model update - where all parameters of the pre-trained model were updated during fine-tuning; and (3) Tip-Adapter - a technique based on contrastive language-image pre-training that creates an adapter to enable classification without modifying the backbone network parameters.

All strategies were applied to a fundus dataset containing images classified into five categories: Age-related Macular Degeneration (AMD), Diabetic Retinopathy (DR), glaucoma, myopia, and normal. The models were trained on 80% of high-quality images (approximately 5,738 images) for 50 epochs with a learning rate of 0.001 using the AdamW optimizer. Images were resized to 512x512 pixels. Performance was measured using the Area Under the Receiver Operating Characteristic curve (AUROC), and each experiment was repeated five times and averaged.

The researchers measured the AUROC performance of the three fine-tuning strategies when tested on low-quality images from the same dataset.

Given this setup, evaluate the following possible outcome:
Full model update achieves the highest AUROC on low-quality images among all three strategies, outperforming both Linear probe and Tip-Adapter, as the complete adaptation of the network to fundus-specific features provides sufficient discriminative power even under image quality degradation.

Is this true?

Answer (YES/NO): YES